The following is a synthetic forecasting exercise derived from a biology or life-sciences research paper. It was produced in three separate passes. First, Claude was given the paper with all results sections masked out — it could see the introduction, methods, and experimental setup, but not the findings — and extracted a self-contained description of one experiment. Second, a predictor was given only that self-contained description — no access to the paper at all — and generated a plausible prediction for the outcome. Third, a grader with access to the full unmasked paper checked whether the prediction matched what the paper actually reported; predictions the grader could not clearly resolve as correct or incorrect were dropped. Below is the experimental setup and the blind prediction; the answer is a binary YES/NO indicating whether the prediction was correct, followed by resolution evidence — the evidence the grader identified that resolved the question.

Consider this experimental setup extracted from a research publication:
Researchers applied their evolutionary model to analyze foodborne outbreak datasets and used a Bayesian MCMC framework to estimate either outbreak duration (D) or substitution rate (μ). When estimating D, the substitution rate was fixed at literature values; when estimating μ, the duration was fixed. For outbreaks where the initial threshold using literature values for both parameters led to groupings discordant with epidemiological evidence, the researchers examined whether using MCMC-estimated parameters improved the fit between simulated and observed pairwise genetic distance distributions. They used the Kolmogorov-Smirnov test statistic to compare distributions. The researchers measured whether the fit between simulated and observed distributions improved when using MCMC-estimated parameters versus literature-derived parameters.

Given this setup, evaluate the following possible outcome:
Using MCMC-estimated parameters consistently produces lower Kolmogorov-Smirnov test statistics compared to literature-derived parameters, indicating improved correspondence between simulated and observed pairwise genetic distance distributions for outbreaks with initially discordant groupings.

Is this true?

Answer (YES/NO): NO